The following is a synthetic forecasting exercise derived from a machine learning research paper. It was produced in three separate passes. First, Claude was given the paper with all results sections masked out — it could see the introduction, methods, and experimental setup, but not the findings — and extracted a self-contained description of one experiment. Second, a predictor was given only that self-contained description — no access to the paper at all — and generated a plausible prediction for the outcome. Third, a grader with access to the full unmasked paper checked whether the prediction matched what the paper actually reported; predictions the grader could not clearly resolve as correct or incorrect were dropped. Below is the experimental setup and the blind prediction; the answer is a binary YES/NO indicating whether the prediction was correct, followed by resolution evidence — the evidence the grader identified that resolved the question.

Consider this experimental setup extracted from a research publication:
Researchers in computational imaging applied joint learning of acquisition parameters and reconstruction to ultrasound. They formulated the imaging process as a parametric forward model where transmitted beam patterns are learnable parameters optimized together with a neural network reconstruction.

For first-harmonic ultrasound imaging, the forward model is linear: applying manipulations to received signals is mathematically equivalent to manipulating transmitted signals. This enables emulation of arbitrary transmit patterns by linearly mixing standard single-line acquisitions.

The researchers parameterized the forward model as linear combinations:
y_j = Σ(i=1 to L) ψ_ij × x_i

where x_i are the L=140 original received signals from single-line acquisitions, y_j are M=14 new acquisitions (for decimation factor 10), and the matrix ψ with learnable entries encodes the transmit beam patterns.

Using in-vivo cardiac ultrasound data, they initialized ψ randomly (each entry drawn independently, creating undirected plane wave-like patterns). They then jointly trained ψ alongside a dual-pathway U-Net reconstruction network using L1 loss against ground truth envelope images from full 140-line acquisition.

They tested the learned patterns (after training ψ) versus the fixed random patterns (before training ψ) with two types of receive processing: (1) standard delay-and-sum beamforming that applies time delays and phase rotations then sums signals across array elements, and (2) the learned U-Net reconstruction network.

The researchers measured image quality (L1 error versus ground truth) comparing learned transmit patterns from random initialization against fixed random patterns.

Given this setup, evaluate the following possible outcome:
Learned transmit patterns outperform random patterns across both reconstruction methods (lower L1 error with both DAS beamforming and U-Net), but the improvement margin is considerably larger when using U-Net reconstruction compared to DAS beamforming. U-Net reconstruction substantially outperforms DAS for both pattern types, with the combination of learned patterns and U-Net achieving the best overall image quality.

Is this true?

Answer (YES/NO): YES